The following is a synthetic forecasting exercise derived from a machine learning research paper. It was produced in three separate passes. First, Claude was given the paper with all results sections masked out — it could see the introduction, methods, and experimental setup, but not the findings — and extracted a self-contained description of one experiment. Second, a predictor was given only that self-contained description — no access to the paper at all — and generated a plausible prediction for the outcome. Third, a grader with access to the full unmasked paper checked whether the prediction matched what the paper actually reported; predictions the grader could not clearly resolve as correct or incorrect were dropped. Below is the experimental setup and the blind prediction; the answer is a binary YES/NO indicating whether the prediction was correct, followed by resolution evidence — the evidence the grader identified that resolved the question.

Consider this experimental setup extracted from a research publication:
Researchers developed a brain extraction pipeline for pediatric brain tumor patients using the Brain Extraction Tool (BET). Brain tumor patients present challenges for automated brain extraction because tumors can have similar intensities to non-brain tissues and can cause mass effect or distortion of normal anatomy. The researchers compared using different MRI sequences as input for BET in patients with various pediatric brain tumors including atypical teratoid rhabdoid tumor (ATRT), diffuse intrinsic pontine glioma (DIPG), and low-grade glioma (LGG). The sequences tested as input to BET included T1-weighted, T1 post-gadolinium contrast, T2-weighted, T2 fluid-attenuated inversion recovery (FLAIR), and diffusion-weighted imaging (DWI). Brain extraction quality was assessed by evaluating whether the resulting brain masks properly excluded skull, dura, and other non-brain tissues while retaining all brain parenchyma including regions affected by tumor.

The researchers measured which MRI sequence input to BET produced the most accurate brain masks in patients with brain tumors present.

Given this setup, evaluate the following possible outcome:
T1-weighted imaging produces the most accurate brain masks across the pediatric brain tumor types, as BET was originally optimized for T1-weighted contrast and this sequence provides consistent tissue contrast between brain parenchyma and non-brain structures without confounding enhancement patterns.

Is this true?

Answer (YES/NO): NO